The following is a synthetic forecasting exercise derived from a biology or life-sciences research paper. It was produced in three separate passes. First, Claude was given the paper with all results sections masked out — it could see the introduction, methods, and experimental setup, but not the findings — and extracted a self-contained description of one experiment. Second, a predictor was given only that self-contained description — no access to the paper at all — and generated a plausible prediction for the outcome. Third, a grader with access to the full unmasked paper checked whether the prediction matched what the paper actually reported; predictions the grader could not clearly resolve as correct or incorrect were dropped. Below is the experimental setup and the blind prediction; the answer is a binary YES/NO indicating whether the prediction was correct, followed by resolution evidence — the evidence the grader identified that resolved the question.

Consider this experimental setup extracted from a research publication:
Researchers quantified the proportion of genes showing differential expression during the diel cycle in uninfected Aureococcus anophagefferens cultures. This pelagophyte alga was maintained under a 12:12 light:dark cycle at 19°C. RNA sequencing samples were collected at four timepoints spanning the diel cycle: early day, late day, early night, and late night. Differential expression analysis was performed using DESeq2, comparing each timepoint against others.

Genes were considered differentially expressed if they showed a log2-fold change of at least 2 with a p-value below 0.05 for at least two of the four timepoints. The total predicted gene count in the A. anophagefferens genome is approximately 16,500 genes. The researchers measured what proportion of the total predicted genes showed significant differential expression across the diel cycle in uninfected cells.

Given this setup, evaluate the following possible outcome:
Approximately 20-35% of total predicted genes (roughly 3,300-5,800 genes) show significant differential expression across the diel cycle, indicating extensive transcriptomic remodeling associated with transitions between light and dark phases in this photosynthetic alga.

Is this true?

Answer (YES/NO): NO